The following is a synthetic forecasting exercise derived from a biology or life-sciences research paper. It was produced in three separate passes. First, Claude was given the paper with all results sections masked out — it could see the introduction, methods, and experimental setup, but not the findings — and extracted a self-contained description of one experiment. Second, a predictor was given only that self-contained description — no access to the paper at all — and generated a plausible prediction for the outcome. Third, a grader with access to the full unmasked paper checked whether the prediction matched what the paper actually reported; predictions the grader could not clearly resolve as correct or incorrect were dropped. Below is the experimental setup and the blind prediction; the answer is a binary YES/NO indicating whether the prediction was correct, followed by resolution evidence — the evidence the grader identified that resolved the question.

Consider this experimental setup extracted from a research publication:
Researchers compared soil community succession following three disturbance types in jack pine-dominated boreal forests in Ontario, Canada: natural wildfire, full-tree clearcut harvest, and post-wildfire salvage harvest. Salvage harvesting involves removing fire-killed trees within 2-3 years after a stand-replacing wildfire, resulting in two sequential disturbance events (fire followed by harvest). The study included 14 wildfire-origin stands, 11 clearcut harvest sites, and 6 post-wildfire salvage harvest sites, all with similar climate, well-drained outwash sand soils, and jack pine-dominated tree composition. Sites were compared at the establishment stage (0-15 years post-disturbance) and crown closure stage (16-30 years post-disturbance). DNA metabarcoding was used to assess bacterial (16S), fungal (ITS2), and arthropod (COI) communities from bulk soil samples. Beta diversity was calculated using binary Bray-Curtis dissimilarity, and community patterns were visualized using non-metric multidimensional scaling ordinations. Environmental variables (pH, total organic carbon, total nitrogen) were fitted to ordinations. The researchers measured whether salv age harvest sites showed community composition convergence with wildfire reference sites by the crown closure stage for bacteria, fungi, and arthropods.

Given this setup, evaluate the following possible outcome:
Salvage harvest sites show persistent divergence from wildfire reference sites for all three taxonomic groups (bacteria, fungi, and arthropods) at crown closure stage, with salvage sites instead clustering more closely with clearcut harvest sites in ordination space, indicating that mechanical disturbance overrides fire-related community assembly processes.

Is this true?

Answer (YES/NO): NO